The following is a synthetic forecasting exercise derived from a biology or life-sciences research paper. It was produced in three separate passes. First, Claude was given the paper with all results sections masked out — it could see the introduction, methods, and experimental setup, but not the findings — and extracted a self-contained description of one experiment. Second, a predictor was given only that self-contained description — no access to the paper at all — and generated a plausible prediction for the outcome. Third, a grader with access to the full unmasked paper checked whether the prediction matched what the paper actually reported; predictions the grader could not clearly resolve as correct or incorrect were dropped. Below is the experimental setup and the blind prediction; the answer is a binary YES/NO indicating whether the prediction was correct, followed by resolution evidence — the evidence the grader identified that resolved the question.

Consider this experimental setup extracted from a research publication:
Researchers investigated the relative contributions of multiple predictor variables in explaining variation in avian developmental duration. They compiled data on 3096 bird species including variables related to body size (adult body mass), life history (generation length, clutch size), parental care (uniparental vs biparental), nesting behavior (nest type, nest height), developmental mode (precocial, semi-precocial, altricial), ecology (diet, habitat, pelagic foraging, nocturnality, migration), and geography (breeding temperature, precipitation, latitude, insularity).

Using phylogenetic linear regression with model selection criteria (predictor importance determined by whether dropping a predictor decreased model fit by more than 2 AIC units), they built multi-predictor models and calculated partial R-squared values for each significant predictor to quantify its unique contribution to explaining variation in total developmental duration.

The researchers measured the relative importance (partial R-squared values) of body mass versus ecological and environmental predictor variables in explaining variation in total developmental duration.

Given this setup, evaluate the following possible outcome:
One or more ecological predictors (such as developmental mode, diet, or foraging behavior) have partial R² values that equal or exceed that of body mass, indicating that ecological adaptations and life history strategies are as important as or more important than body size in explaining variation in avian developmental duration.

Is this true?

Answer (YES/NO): NO